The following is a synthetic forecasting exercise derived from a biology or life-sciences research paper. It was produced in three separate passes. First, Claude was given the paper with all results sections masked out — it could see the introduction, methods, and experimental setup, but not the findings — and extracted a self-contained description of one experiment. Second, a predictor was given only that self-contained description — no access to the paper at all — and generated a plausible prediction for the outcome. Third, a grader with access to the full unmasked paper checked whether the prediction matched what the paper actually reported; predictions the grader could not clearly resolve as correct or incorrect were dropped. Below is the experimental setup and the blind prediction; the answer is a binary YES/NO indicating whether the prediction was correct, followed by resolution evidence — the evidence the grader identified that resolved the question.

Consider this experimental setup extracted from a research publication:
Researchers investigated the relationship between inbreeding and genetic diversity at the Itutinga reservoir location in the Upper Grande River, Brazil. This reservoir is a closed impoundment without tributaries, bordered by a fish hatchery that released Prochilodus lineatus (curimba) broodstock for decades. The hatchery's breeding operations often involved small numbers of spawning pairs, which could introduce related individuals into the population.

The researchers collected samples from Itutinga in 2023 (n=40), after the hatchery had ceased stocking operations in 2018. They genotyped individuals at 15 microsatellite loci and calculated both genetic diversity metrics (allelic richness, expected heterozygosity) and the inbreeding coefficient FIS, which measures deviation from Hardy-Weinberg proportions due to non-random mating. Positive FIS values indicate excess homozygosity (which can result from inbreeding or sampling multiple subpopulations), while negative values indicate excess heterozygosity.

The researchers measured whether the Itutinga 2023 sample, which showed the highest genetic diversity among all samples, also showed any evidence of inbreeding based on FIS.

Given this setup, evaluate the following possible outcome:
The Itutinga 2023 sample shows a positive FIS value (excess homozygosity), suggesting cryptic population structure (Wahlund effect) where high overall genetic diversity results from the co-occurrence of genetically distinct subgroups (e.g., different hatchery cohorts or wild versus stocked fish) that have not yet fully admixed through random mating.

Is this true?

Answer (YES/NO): YES